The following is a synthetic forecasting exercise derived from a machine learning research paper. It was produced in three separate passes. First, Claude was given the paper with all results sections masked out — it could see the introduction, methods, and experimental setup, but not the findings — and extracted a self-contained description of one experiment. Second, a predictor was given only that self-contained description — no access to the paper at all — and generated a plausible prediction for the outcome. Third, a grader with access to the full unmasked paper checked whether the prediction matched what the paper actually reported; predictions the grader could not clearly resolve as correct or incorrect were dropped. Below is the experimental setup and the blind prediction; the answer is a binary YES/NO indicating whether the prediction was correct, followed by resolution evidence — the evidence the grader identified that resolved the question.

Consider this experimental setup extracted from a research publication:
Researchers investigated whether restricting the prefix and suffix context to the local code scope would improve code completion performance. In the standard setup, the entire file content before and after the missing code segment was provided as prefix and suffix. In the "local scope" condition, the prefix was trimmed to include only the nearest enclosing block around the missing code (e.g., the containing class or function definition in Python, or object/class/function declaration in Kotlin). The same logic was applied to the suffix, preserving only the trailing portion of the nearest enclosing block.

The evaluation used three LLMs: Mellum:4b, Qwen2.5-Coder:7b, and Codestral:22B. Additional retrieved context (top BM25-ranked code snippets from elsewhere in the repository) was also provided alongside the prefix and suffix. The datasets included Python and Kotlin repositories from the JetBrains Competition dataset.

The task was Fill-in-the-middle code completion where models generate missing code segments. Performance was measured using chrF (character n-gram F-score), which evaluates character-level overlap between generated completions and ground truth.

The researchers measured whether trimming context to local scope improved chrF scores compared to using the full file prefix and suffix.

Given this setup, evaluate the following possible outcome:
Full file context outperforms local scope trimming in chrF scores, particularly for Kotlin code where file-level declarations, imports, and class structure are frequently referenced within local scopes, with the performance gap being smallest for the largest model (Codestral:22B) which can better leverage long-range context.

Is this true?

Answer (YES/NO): NO